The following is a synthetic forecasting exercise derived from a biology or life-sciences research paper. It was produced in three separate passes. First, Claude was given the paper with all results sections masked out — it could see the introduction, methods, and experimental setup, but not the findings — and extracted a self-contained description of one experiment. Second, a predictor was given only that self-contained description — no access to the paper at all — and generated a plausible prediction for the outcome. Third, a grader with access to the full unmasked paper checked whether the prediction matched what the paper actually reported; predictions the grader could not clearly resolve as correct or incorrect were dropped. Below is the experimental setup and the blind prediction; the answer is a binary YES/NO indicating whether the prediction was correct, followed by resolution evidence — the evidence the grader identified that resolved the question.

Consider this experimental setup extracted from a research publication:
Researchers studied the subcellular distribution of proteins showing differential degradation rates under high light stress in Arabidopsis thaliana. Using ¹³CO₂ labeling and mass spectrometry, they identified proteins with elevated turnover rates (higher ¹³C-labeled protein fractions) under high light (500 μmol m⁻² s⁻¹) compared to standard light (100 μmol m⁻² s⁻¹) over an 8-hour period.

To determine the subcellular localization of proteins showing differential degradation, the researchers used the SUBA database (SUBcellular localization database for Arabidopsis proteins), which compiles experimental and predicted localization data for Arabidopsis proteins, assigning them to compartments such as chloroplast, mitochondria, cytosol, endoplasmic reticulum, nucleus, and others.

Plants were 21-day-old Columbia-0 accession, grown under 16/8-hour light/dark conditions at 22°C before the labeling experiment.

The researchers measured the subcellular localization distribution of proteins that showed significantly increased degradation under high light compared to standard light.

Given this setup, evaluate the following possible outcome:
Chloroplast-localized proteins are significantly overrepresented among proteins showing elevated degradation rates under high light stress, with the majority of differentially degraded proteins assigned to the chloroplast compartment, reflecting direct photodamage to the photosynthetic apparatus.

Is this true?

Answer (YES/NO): YES